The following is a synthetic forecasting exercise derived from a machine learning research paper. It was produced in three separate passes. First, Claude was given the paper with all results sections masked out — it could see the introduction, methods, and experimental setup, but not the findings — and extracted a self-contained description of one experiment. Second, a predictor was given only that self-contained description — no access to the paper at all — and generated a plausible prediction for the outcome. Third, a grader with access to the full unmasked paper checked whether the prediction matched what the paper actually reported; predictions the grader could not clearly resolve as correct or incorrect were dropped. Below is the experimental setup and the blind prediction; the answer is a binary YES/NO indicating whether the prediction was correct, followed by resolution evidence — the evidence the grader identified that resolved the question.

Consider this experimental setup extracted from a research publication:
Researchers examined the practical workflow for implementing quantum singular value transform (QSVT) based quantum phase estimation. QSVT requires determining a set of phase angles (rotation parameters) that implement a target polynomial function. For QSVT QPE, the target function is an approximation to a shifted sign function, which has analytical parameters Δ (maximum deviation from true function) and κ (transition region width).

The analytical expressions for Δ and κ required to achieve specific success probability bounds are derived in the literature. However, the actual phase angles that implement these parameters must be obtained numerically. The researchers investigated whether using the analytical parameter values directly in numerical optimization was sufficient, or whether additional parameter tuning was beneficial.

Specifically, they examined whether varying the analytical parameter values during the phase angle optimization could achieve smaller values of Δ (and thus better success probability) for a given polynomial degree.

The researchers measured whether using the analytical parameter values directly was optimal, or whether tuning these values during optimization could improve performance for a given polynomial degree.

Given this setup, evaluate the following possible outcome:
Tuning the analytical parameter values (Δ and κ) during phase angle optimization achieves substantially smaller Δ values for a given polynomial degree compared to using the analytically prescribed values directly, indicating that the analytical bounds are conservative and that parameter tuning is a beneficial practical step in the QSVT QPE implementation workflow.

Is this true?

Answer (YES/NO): NO